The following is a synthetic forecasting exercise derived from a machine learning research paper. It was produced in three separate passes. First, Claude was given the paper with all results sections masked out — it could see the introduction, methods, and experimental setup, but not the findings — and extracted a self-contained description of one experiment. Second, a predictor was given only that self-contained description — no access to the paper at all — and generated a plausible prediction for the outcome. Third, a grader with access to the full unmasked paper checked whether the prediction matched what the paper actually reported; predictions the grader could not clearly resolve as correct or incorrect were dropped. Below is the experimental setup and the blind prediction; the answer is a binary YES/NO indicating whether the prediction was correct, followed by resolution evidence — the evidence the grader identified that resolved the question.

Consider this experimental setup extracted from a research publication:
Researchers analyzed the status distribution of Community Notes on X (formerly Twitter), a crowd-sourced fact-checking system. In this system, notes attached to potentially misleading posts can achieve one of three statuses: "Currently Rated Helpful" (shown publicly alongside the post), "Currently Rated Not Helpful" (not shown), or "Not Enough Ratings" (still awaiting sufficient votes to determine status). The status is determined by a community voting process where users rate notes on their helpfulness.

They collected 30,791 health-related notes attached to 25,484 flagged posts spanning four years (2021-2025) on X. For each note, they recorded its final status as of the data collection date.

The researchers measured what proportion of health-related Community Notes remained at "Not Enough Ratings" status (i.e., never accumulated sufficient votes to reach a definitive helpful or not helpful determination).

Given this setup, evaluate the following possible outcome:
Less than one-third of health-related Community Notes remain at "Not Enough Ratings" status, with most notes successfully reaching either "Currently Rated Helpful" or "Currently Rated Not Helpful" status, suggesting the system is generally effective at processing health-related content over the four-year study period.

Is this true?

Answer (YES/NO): NO